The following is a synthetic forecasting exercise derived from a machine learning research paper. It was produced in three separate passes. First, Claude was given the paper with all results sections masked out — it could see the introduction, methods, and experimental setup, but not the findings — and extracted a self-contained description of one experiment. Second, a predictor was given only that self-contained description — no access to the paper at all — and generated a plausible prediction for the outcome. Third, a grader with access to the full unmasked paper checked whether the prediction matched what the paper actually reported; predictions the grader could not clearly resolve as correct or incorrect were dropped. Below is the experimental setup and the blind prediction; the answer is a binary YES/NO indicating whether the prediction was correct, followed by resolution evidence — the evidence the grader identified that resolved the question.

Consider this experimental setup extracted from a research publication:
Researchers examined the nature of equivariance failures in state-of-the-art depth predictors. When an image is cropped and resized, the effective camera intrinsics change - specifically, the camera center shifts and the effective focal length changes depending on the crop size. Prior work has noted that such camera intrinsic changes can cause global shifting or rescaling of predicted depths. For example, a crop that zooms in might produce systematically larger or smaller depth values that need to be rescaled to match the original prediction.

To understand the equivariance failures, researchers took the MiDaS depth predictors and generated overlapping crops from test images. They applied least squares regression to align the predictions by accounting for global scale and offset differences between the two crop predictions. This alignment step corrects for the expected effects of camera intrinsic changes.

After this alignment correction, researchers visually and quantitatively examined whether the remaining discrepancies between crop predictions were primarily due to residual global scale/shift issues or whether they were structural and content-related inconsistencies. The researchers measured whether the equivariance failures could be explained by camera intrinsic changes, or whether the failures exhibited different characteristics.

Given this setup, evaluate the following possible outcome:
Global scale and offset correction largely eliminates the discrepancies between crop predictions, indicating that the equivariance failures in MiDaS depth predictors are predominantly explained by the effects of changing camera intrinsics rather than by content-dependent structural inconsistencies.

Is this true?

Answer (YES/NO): NO